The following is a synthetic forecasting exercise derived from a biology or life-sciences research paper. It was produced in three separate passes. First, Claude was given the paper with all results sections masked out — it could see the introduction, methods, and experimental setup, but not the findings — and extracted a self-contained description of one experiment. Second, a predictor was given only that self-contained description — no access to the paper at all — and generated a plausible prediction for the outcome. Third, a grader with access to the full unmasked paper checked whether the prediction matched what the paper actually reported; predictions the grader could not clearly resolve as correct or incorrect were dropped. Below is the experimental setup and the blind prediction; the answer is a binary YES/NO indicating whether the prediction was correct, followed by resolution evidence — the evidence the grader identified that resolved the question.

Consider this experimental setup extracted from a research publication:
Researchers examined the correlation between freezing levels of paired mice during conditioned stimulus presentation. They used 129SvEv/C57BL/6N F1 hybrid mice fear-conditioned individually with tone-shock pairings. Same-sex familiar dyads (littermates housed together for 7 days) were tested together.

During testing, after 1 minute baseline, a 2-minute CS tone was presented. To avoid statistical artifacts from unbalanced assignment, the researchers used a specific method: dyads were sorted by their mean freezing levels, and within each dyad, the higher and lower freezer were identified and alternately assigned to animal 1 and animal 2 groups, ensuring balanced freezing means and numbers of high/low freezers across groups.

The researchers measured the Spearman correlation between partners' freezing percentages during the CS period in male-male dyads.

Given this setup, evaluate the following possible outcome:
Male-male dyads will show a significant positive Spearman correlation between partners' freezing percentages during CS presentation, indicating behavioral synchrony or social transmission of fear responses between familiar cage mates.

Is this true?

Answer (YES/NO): YES